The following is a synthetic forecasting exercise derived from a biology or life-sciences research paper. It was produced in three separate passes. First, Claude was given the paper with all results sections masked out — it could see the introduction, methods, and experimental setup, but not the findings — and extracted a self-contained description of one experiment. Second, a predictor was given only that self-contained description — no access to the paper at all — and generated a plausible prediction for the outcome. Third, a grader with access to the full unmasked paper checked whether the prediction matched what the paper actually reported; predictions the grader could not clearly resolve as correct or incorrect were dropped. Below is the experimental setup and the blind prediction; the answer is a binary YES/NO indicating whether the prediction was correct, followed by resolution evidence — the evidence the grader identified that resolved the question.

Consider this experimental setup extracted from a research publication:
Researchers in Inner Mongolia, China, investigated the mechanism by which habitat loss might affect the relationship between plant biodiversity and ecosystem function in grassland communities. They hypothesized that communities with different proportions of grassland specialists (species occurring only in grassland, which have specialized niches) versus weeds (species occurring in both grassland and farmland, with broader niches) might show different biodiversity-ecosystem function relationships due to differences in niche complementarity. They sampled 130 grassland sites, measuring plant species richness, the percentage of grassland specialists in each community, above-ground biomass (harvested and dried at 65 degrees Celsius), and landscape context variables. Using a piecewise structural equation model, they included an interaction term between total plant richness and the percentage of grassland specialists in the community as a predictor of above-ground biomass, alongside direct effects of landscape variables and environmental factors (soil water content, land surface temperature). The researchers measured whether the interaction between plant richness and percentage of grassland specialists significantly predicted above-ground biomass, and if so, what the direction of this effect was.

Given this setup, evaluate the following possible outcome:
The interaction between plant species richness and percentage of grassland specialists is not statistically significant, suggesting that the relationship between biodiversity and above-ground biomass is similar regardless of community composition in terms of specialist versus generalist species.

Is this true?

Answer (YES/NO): NO